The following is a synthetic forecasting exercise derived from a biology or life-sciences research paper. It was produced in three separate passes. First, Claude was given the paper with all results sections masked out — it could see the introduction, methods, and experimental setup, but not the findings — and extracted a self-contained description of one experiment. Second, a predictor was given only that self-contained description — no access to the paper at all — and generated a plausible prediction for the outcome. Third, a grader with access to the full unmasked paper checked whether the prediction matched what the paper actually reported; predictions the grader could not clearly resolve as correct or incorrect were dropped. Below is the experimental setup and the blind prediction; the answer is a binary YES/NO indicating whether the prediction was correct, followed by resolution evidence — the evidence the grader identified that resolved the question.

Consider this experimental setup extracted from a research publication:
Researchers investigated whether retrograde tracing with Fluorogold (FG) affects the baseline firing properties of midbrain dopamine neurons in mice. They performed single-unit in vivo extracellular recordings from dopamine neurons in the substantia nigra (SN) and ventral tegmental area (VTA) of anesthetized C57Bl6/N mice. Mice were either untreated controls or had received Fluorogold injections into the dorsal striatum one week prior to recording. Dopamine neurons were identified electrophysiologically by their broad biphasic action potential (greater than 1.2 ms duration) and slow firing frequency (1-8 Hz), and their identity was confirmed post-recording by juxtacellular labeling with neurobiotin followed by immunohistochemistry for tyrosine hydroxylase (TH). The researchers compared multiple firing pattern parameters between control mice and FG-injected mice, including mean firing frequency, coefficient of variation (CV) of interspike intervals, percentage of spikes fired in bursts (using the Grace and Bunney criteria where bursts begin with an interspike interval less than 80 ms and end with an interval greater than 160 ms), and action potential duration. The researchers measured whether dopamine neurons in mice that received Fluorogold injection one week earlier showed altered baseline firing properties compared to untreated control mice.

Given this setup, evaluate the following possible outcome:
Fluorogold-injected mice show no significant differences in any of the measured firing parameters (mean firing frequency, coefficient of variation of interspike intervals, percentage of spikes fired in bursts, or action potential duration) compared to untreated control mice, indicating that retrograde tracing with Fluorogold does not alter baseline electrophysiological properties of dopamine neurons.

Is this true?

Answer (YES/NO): YES